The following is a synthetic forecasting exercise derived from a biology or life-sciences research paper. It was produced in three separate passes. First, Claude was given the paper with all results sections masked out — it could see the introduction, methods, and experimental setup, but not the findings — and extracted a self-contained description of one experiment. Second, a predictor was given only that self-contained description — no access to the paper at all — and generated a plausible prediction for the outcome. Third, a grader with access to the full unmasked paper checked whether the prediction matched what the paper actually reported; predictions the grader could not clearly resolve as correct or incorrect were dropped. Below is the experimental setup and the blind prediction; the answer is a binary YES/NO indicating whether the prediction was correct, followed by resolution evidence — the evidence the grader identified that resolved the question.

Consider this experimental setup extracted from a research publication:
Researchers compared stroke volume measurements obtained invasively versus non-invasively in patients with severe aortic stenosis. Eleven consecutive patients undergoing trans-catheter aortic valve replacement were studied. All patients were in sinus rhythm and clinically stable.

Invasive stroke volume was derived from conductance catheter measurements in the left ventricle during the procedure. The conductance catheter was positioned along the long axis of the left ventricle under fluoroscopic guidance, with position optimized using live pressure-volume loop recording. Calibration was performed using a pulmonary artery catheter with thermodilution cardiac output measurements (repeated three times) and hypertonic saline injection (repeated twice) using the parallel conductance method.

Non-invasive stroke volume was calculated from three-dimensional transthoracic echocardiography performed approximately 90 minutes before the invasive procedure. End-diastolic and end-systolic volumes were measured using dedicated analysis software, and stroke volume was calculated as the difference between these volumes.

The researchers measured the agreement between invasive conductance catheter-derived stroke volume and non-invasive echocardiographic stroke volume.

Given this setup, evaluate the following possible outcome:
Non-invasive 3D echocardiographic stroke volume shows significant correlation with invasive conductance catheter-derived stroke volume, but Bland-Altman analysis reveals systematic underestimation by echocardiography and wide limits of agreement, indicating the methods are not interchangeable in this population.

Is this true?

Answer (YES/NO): NO